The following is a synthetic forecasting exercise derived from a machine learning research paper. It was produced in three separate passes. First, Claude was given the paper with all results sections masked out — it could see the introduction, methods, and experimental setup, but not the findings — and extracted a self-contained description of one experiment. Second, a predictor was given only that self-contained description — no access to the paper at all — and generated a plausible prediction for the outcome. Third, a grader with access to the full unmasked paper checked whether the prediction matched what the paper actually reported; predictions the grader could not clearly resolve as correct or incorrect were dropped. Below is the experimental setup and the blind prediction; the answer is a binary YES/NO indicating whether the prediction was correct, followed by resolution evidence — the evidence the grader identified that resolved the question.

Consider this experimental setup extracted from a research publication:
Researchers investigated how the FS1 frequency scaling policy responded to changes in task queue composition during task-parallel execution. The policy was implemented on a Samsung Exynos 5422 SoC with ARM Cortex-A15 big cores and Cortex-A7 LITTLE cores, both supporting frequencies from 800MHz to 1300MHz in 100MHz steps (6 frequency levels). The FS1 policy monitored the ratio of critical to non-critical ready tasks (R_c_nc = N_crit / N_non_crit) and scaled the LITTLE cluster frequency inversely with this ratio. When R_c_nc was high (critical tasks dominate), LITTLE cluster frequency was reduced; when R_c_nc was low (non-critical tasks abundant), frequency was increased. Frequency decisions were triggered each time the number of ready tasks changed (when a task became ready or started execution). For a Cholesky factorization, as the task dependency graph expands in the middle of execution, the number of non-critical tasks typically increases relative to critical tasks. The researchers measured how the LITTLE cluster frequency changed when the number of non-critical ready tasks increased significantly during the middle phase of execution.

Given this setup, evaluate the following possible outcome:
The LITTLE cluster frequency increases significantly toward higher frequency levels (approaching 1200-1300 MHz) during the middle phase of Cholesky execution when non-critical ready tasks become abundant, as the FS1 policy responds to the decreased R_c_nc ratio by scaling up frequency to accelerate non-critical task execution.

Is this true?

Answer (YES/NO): YES